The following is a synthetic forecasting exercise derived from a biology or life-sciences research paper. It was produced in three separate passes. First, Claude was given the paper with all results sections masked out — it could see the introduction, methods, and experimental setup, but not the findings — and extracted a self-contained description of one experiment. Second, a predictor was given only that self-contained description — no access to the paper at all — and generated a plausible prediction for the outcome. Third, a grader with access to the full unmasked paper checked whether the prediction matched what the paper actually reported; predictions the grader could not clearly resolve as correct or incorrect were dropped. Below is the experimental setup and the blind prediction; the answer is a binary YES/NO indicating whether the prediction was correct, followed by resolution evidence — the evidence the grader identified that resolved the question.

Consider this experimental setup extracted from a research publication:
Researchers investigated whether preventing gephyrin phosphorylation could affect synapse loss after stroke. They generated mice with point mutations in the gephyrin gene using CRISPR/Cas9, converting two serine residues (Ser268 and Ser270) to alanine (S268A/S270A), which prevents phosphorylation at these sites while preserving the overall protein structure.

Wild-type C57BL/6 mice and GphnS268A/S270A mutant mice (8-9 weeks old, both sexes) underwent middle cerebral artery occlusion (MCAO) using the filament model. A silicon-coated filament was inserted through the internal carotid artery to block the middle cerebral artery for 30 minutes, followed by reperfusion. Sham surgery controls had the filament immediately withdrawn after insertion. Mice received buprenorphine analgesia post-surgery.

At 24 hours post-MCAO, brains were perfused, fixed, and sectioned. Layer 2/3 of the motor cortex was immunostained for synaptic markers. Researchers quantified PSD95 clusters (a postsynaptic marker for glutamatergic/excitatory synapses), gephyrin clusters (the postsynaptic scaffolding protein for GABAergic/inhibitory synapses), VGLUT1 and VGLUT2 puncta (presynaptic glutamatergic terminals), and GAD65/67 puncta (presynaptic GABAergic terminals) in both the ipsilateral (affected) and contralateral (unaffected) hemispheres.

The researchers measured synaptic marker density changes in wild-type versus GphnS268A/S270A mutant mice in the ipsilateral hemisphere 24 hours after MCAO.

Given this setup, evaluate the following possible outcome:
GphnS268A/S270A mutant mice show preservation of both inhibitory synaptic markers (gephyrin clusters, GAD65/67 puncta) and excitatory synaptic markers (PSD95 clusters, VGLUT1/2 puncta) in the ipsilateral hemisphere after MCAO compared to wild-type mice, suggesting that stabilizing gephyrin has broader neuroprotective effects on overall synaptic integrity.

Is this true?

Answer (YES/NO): YES